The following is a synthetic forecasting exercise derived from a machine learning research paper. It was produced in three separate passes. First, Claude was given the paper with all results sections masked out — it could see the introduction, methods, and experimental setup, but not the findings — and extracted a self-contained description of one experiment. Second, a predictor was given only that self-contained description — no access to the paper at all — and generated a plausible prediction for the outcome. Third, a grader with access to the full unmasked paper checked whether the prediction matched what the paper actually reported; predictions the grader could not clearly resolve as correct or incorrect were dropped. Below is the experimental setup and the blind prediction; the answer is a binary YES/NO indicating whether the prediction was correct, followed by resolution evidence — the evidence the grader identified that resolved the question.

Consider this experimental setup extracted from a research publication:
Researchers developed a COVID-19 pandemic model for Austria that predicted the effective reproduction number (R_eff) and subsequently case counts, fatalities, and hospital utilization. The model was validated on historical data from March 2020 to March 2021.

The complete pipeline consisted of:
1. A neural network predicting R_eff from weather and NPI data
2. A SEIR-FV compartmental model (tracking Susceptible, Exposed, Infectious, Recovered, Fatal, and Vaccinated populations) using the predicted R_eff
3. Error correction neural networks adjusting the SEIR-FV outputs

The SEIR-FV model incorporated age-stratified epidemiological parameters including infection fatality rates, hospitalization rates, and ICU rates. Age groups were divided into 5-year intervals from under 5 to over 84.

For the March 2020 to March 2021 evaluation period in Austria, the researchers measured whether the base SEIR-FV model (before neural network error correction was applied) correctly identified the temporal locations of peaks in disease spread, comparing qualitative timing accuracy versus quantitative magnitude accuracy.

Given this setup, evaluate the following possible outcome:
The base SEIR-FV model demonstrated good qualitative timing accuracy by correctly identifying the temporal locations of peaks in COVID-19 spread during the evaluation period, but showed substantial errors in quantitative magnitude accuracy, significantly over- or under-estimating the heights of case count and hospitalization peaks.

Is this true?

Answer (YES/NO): YES